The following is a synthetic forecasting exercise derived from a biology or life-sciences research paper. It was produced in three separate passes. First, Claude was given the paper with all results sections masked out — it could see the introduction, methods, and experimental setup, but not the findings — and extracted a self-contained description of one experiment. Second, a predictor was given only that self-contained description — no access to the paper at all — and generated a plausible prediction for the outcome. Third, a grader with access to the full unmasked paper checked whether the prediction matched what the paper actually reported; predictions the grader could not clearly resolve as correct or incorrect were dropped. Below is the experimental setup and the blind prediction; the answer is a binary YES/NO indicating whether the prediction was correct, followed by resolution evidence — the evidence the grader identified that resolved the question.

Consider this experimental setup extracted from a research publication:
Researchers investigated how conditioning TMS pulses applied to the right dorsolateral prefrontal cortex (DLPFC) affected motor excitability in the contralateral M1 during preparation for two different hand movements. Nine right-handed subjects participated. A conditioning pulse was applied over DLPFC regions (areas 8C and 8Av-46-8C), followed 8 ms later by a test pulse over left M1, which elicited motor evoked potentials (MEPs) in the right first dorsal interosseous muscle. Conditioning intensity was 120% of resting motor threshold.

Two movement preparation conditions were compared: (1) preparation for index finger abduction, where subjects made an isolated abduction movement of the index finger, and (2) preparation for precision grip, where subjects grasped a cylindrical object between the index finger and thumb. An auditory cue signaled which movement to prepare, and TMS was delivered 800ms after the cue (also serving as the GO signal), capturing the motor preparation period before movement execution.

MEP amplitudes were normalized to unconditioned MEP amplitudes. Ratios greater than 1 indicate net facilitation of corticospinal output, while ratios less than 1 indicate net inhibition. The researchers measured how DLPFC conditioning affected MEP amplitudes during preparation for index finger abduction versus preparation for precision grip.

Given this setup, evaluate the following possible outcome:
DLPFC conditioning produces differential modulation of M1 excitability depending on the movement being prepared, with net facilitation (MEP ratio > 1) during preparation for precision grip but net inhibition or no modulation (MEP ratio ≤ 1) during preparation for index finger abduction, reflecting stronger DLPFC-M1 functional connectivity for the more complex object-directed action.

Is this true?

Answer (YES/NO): YES